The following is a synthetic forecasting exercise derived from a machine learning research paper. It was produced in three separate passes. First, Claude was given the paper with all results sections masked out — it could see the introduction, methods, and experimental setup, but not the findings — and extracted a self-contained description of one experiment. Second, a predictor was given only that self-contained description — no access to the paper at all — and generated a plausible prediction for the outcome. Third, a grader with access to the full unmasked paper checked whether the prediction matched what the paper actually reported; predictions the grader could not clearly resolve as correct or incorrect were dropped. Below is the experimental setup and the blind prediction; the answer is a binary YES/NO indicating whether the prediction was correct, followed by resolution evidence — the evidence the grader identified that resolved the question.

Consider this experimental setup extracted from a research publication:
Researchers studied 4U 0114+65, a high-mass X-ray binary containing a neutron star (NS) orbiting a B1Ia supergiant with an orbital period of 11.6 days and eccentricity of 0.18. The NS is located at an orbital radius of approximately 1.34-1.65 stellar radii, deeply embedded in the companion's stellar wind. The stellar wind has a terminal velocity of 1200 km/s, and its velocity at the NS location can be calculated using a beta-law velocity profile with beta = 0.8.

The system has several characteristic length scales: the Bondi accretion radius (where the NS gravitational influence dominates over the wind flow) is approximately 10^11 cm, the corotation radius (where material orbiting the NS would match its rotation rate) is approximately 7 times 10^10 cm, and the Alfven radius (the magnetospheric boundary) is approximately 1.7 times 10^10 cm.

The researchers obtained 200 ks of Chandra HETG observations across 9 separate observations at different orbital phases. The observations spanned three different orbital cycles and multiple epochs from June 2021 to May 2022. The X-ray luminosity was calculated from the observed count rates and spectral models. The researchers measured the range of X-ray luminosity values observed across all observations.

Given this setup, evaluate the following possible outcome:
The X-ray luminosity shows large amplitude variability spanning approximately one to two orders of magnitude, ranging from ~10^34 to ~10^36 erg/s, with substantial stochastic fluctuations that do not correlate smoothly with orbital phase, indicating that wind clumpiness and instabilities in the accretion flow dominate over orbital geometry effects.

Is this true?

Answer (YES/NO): NO